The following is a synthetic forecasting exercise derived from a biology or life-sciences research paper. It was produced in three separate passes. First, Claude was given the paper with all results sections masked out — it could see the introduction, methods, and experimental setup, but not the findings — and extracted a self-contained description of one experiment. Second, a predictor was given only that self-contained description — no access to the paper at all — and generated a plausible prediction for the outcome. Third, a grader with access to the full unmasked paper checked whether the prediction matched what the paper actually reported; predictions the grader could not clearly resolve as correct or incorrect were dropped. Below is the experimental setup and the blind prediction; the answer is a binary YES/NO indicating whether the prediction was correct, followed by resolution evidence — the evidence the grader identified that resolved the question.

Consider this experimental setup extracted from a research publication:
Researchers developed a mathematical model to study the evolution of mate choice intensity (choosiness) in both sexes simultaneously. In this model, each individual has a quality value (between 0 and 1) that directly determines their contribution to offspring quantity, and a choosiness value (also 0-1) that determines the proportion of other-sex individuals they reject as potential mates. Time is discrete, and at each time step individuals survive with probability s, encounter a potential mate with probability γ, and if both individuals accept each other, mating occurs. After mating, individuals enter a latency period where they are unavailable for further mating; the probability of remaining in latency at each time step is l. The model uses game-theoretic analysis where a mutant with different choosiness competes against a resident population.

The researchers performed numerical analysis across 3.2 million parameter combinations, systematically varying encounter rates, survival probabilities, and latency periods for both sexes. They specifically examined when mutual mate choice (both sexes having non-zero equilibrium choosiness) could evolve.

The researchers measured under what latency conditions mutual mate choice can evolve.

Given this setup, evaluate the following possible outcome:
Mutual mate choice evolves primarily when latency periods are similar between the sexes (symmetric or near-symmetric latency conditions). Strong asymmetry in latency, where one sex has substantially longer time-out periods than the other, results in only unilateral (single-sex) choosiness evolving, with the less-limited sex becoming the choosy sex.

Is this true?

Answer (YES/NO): NO